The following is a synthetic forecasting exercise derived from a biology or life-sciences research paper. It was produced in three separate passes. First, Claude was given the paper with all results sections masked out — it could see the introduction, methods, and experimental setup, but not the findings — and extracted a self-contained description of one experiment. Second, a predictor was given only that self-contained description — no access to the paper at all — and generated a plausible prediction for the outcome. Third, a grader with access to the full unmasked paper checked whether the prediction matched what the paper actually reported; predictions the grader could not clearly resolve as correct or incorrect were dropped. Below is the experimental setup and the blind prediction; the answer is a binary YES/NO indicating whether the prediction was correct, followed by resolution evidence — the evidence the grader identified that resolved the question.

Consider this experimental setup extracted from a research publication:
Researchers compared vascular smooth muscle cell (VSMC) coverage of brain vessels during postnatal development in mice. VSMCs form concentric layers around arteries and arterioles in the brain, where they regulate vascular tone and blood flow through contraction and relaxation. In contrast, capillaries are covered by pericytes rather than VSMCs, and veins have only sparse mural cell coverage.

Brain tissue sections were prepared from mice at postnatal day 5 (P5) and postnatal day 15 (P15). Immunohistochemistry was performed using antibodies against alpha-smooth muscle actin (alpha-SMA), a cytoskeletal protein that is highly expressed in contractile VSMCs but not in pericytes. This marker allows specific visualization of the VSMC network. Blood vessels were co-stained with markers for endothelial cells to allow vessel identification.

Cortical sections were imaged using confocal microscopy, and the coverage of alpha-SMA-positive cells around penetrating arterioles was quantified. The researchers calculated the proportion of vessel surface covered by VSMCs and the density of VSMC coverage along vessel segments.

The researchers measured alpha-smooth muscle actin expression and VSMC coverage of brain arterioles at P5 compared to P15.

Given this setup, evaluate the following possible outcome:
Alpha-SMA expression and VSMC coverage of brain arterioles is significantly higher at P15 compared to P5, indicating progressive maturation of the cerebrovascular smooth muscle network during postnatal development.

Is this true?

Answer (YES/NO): NO